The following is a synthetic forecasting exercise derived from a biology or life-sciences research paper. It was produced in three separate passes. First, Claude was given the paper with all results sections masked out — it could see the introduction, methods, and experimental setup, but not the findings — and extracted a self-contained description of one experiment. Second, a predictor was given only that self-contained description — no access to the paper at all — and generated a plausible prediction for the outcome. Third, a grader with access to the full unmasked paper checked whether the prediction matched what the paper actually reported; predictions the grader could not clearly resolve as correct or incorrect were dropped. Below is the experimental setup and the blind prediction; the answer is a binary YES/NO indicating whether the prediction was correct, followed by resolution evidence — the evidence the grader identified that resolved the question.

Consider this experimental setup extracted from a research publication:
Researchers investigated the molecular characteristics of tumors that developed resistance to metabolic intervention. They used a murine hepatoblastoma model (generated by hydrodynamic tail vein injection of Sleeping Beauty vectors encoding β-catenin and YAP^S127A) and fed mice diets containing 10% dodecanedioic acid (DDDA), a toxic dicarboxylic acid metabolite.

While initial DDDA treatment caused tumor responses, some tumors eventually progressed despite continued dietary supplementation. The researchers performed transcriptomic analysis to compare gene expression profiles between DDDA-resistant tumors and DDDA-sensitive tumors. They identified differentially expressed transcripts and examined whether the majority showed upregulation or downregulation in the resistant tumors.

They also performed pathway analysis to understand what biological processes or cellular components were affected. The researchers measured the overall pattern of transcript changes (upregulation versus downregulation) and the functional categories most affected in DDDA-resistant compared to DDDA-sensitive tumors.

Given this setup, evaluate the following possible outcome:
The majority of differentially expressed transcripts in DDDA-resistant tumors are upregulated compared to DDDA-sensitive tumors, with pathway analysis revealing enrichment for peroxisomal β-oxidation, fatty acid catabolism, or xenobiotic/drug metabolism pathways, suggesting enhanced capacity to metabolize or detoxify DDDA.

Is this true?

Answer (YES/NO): NO